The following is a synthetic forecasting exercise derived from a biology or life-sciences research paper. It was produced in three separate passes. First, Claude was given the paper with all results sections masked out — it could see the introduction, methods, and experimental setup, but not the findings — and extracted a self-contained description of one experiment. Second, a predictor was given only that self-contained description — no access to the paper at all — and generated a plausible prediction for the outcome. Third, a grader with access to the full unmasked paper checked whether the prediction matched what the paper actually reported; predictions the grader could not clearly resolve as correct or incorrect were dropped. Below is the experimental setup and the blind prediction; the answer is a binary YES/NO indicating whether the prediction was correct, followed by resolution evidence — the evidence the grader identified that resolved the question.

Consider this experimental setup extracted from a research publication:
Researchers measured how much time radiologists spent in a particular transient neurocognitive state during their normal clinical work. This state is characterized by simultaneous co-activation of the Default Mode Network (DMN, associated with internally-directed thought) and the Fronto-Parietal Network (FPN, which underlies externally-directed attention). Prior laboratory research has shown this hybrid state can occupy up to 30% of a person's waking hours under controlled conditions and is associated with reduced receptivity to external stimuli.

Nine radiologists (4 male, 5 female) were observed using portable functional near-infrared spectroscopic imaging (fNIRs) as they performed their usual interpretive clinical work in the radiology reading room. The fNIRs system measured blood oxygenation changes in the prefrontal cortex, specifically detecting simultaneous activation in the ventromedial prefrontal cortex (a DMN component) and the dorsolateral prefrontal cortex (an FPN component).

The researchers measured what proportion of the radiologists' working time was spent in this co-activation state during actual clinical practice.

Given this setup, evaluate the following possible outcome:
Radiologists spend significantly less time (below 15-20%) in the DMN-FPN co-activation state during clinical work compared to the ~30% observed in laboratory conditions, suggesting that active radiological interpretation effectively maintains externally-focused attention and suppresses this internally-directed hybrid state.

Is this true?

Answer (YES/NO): NO